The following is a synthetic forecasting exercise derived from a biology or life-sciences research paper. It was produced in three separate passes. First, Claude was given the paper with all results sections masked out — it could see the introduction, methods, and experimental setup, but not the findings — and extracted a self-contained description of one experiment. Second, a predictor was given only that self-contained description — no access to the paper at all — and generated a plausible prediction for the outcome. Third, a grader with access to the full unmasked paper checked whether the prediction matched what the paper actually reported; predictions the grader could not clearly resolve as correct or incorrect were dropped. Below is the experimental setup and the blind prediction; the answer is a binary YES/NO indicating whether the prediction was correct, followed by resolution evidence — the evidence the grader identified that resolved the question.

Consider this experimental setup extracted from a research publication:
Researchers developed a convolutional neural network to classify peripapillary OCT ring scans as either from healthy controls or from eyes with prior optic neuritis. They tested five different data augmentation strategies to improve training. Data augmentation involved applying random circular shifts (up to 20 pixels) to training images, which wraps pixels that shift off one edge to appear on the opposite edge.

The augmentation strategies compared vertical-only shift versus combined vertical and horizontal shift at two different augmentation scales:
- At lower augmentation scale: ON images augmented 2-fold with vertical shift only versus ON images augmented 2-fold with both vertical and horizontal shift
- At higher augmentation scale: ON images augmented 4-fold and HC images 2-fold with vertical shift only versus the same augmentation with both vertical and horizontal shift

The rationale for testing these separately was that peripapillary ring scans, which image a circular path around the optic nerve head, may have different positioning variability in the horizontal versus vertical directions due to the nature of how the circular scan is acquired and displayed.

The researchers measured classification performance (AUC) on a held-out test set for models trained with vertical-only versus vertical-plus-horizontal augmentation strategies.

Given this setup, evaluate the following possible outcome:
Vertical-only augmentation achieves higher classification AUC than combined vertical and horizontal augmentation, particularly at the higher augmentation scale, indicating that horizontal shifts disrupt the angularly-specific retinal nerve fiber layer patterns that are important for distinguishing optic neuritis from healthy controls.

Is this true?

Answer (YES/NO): NO